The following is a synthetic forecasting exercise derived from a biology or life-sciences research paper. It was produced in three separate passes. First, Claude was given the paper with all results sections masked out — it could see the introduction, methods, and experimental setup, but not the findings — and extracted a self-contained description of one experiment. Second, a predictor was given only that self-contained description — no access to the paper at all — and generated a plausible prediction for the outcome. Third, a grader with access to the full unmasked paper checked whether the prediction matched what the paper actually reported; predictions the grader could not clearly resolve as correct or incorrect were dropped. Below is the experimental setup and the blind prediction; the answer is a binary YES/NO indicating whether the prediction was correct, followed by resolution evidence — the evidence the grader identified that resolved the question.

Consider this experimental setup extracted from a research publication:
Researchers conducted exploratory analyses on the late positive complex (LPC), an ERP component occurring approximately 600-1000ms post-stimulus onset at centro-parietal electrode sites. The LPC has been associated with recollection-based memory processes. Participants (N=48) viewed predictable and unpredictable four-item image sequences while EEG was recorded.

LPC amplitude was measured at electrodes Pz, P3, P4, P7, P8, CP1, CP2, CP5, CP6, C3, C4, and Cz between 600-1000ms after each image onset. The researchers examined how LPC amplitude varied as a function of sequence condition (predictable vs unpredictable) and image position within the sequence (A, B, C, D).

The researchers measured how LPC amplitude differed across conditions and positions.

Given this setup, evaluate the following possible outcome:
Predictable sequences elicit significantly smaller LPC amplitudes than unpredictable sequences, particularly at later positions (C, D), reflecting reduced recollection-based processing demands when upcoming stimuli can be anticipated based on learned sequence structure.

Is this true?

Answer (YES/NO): NO